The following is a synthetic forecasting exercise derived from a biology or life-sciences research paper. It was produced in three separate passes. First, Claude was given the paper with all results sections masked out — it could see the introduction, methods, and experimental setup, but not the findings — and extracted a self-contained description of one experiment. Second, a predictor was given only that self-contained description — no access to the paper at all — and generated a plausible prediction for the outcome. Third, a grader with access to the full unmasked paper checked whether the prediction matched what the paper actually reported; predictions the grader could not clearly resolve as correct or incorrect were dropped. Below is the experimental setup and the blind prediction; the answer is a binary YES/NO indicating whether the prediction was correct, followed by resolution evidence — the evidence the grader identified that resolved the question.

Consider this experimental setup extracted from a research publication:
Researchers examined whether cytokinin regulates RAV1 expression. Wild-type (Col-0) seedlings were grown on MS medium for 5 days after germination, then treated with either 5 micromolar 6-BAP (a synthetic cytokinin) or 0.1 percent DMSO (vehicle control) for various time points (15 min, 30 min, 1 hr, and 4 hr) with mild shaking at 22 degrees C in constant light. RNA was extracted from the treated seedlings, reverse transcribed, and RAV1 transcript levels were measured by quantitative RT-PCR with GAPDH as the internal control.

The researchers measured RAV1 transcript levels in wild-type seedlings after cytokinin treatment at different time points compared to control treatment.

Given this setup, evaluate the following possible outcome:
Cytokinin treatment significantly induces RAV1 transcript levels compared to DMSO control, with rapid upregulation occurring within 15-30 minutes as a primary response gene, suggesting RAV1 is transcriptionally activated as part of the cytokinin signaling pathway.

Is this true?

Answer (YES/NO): NO